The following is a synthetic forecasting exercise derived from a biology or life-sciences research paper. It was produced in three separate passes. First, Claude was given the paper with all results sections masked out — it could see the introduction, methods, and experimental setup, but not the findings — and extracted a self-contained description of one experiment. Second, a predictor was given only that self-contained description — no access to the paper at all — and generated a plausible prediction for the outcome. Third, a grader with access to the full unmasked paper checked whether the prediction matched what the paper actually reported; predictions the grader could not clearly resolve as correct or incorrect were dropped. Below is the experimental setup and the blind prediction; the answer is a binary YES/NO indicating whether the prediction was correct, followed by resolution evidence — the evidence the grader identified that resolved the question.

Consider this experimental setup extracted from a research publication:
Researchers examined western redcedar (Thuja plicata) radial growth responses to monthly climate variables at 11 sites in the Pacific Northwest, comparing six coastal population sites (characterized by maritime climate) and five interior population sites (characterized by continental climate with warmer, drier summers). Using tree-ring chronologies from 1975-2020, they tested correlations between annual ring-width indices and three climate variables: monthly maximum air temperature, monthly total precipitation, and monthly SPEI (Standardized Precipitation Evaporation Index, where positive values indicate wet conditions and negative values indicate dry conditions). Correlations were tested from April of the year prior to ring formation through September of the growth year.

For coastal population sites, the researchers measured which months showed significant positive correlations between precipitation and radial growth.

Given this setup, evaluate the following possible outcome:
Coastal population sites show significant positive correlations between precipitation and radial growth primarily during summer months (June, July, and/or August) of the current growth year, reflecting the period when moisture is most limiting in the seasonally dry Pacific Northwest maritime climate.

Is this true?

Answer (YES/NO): NO